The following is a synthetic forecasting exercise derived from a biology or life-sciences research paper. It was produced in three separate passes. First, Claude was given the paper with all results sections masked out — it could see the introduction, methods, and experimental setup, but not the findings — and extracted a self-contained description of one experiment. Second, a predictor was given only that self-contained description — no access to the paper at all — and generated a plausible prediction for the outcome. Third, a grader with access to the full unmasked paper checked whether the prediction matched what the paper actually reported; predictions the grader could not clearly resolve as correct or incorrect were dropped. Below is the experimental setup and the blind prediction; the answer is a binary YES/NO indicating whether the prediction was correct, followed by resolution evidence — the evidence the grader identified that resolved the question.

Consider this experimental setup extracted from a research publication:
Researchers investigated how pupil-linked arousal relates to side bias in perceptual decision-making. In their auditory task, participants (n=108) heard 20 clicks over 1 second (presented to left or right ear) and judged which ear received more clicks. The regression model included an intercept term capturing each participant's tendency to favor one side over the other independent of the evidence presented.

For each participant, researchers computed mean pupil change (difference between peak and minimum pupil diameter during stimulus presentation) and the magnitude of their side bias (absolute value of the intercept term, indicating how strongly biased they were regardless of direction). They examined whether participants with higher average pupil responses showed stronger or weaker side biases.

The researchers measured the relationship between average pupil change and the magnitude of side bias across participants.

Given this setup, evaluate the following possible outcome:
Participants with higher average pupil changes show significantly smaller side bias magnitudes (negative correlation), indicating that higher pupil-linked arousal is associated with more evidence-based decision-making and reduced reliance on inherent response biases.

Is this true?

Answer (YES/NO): NO